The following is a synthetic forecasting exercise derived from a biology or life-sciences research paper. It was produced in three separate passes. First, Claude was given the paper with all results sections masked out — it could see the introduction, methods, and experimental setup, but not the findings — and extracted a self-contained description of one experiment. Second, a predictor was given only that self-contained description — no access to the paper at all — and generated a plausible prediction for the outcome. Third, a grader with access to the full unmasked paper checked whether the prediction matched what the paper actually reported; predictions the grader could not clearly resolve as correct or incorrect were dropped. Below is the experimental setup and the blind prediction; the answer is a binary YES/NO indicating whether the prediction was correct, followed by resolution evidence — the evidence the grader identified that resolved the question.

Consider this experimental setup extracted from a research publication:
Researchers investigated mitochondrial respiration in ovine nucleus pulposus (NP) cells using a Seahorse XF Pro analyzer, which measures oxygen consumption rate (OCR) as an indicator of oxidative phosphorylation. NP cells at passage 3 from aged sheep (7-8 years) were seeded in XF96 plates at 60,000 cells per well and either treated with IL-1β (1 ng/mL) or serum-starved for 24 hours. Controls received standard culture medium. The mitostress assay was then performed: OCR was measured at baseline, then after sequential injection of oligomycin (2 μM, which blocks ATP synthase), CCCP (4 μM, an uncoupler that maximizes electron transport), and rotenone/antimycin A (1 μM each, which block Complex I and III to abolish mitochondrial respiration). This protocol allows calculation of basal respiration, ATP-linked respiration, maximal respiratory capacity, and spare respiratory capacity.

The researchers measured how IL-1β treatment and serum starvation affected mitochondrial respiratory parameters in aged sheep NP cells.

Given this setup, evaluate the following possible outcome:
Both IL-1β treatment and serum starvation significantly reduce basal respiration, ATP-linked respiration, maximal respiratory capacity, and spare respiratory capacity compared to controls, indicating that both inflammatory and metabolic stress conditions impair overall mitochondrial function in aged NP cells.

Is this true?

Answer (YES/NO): NO